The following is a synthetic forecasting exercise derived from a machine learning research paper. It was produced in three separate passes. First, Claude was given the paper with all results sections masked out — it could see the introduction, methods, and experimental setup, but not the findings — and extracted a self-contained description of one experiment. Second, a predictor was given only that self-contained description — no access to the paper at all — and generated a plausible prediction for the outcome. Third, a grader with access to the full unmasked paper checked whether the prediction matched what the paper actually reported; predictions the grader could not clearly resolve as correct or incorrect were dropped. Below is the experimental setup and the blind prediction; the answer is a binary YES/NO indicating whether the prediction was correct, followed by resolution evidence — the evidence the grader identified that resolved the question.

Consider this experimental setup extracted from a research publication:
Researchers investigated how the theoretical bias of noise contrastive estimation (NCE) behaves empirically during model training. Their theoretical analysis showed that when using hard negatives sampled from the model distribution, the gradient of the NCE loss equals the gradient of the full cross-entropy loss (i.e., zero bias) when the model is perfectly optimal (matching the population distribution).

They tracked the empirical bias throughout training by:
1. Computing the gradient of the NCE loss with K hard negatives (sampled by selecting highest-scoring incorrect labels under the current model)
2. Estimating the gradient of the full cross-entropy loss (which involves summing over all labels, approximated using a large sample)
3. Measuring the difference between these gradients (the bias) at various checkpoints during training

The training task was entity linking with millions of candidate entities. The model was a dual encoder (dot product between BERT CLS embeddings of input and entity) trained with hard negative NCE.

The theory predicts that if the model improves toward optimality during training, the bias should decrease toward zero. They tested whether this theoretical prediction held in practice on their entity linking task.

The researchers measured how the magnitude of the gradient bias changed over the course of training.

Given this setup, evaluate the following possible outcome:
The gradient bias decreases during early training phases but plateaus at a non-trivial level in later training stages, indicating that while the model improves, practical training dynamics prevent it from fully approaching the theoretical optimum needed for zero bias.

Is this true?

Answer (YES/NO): NO